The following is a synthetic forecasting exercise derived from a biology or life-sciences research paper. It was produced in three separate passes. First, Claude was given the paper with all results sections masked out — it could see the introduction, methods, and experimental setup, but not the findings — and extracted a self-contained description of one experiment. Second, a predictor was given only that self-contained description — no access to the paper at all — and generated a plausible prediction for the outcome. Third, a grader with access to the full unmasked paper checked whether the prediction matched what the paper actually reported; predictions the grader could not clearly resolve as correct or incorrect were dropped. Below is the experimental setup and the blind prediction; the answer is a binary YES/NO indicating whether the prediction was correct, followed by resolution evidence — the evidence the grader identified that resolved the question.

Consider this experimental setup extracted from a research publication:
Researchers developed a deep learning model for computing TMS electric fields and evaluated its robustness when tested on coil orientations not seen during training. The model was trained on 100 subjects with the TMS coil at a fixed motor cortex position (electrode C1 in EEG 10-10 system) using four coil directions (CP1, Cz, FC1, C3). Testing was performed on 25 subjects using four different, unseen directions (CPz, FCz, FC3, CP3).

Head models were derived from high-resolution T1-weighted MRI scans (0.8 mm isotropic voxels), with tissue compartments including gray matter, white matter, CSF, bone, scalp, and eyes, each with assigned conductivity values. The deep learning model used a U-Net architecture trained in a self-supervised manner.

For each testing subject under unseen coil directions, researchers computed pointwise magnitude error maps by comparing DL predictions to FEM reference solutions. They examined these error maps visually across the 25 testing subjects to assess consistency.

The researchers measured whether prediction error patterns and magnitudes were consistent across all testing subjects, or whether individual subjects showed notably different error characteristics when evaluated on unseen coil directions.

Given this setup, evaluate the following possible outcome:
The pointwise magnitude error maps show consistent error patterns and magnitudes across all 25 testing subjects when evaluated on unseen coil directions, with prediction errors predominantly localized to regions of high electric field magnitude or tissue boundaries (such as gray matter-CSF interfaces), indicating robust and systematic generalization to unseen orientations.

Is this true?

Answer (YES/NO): NO